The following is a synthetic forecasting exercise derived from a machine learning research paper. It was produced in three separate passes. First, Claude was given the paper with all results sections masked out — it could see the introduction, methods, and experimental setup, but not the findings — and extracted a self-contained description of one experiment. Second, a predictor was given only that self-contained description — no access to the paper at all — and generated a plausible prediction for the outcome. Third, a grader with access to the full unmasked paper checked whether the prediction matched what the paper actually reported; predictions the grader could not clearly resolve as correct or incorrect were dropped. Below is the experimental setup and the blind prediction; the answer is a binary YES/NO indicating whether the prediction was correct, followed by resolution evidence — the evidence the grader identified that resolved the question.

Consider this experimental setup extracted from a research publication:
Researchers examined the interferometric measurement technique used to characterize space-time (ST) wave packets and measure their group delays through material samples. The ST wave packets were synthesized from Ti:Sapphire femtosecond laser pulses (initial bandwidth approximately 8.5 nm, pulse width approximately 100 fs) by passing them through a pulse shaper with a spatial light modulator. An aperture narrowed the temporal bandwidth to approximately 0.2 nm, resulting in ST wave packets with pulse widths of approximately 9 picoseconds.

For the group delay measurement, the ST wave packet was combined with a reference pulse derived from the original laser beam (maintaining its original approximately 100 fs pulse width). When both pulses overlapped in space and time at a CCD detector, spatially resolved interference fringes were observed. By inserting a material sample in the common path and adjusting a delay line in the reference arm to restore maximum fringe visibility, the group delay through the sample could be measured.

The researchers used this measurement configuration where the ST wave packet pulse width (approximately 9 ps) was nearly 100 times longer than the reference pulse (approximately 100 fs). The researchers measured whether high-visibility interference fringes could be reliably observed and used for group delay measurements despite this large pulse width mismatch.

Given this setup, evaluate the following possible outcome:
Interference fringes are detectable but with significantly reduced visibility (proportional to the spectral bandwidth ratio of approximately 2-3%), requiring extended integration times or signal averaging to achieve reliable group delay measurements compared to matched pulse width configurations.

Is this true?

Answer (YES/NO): NO